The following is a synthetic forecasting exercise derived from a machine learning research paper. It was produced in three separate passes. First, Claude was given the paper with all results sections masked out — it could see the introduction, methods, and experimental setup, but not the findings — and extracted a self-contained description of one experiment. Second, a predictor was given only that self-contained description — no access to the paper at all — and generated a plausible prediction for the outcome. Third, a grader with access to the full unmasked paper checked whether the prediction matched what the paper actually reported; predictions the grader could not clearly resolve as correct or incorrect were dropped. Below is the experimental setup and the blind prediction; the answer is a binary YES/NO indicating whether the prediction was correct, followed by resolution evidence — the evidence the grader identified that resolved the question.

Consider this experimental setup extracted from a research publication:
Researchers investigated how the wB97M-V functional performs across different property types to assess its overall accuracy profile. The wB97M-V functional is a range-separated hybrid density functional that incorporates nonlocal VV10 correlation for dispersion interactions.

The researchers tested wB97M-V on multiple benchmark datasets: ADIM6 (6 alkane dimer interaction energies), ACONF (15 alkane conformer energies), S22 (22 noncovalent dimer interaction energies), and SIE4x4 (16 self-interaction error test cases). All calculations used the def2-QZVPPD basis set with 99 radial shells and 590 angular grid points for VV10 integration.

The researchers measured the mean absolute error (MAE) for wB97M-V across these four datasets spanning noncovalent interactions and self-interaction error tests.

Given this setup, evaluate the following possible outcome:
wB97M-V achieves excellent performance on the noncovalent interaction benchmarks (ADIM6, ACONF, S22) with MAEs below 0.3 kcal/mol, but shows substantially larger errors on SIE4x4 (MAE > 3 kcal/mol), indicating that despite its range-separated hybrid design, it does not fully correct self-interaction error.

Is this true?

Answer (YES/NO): YES